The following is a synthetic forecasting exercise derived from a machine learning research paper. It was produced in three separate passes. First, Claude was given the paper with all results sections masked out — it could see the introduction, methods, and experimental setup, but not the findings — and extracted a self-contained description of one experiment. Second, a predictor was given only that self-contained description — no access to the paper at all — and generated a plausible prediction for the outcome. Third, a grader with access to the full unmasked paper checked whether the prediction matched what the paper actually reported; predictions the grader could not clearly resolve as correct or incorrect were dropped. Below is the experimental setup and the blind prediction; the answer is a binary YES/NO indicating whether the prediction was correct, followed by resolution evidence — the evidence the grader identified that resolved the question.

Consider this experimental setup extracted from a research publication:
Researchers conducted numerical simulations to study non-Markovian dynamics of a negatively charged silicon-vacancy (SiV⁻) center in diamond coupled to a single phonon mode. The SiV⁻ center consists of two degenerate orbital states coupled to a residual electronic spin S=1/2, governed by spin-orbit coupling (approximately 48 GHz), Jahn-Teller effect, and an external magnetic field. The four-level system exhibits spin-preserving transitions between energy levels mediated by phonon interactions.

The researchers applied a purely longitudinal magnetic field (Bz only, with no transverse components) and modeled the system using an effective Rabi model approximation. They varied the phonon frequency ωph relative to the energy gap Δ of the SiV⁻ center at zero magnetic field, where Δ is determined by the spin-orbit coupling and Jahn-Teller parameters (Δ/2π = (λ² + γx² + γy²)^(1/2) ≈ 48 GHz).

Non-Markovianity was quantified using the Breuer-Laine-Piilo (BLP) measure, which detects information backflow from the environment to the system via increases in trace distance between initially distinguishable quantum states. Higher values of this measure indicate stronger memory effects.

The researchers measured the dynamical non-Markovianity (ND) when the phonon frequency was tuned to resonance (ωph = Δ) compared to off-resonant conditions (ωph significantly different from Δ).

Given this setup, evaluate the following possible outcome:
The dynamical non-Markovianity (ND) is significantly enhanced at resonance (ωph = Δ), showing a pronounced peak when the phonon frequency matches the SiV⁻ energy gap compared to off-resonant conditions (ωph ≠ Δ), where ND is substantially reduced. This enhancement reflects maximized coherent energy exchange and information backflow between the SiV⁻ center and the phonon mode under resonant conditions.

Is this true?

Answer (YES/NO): YES